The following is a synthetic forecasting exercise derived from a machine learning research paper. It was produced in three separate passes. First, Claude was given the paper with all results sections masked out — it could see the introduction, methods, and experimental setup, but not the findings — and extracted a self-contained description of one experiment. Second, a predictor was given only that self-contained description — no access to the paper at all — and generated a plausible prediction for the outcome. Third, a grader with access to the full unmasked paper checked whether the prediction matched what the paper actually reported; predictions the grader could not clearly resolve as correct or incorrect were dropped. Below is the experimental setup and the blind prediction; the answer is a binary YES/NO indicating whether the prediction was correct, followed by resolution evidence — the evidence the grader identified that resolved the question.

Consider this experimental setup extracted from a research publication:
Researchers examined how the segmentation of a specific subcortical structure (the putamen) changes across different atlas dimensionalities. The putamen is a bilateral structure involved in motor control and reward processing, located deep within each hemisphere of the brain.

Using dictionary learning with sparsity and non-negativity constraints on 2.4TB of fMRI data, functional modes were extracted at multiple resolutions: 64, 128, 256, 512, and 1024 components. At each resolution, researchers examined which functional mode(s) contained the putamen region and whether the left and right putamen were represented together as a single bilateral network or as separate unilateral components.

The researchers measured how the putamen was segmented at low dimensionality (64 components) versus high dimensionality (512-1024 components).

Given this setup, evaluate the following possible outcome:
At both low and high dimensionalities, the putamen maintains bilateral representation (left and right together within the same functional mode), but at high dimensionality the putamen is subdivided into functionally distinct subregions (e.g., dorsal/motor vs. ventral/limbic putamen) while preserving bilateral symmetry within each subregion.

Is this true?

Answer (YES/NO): NO